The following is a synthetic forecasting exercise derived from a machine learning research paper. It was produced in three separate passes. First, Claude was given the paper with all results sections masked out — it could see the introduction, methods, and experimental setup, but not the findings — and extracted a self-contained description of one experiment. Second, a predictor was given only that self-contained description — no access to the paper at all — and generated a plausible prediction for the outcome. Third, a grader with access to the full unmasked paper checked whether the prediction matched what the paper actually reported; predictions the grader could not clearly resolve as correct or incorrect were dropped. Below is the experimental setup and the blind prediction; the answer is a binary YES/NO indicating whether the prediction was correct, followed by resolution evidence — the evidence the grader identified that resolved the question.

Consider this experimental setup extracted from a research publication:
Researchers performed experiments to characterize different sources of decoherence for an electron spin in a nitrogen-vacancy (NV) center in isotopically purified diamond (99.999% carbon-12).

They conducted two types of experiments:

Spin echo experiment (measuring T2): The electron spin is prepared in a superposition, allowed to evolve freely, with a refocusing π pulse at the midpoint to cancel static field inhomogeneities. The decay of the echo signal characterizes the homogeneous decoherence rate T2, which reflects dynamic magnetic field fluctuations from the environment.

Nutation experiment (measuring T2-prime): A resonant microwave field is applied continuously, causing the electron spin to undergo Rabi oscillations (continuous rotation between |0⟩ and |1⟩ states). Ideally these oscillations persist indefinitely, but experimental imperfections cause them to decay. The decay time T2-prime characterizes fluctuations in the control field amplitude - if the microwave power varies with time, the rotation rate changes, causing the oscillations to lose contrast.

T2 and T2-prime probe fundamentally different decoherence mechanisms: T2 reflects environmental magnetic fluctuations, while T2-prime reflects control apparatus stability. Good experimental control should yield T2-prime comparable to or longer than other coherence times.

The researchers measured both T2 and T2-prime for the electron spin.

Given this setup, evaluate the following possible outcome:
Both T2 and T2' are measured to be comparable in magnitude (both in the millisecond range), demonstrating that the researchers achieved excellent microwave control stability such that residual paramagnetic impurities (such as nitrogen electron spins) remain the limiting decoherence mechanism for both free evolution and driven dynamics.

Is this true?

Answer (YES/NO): NO